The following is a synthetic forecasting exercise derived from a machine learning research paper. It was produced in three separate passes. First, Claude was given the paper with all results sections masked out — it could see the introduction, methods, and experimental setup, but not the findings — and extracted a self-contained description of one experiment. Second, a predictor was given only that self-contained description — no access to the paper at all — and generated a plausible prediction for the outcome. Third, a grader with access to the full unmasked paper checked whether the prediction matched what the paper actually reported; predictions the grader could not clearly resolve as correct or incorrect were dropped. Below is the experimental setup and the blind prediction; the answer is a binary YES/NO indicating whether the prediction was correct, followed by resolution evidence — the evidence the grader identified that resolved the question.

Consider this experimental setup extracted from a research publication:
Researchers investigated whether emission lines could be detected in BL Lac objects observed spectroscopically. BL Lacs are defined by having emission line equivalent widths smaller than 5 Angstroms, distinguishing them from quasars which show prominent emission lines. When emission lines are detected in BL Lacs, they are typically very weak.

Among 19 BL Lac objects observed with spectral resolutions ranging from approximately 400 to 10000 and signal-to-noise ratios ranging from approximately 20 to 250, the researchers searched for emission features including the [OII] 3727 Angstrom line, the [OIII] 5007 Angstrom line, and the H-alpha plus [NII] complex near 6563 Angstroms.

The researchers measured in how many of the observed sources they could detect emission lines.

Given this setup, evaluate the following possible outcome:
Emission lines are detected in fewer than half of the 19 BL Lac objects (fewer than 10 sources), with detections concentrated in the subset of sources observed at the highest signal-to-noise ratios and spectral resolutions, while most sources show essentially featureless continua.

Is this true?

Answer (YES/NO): NO